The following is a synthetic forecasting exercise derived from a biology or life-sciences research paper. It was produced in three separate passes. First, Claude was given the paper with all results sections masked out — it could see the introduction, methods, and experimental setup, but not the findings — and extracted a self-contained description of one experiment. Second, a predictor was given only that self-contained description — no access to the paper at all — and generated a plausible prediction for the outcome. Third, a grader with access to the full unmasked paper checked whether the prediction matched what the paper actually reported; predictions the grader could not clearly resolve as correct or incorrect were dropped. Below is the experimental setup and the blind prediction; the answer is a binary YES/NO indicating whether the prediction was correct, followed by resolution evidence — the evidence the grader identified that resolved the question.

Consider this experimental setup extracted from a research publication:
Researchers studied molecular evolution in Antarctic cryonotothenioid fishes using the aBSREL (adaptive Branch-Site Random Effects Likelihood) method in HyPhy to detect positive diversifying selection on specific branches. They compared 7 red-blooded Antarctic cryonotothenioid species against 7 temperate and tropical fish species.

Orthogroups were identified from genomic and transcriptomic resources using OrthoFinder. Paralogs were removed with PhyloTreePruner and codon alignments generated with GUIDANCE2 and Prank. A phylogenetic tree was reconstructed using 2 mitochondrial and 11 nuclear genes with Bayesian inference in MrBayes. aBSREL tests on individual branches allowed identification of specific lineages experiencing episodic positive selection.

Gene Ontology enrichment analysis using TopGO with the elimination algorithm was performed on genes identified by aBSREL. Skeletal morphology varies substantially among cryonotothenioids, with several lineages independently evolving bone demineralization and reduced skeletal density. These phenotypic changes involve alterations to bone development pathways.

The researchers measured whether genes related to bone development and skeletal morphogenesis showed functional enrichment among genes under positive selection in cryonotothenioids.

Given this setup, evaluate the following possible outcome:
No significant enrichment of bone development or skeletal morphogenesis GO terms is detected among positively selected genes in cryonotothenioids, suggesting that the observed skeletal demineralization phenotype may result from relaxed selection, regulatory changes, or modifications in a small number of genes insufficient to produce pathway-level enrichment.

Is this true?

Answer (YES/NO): YES